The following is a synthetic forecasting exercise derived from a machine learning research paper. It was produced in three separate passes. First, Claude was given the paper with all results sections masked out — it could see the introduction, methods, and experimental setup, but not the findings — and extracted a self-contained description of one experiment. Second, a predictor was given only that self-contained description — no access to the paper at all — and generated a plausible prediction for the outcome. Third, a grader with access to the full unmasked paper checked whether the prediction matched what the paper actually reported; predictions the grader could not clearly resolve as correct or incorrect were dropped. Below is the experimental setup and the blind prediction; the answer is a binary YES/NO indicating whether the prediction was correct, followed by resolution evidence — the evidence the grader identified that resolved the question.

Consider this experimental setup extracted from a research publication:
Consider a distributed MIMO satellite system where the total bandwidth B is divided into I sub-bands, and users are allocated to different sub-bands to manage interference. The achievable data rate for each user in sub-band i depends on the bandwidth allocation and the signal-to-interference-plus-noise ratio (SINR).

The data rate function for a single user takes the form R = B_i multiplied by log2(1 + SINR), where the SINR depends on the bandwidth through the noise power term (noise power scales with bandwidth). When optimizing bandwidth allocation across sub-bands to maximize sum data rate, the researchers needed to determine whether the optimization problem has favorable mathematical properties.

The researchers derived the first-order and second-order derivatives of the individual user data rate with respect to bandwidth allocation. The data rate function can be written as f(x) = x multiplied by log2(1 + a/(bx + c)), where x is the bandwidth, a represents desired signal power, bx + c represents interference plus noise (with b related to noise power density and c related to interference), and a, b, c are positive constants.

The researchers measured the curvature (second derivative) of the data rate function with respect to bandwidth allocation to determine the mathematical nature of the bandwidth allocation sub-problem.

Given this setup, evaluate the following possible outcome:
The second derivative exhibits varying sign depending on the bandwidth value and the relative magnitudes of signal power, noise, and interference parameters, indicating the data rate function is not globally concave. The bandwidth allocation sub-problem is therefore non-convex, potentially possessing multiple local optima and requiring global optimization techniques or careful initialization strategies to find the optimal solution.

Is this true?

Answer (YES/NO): NO